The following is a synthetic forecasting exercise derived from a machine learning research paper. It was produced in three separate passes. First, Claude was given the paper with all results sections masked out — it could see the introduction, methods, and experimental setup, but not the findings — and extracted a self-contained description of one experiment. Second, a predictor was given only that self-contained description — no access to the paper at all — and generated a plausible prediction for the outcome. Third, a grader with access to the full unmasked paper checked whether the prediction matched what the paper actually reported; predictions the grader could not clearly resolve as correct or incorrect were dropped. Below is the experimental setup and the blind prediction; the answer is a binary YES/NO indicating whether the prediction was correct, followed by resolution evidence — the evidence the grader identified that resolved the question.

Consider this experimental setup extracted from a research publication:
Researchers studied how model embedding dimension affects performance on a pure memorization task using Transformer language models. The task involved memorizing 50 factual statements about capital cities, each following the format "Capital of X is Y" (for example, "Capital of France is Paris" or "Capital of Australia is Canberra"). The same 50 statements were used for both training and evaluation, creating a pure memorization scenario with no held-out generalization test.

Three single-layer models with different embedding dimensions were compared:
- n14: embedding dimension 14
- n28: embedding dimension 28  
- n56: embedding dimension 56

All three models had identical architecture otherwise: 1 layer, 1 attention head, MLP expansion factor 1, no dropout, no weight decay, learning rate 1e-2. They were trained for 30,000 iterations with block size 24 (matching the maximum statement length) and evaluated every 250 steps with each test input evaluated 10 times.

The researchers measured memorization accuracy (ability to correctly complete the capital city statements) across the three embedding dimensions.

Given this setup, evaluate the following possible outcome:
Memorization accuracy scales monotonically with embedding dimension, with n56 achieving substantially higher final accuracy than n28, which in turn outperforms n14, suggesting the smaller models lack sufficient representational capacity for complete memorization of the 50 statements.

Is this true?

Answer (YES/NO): NO